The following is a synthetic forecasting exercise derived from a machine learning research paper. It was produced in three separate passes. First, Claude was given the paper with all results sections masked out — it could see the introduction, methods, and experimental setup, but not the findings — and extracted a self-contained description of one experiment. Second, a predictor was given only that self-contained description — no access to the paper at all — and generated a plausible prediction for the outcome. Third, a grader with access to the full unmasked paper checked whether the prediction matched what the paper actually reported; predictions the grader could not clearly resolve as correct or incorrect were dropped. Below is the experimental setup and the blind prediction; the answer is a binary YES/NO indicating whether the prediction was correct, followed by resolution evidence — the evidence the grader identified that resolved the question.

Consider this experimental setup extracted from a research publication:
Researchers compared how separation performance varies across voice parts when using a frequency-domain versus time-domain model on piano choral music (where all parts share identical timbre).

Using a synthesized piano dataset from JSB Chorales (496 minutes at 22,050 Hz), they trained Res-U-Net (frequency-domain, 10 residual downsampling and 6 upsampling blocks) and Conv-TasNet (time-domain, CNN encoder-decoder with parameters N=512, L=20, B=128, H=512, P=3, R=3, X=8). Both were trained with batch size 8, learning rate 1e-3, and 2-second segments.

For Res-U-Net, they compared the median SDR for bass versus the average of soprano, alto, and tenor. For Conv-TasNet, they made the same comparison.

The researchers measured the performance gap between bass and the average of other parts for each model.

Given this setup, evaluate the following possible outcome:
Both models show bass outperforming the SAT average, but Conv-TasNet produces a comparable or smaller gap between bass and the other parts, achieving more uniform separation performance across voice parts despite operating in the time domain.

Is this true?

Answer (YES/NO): YES